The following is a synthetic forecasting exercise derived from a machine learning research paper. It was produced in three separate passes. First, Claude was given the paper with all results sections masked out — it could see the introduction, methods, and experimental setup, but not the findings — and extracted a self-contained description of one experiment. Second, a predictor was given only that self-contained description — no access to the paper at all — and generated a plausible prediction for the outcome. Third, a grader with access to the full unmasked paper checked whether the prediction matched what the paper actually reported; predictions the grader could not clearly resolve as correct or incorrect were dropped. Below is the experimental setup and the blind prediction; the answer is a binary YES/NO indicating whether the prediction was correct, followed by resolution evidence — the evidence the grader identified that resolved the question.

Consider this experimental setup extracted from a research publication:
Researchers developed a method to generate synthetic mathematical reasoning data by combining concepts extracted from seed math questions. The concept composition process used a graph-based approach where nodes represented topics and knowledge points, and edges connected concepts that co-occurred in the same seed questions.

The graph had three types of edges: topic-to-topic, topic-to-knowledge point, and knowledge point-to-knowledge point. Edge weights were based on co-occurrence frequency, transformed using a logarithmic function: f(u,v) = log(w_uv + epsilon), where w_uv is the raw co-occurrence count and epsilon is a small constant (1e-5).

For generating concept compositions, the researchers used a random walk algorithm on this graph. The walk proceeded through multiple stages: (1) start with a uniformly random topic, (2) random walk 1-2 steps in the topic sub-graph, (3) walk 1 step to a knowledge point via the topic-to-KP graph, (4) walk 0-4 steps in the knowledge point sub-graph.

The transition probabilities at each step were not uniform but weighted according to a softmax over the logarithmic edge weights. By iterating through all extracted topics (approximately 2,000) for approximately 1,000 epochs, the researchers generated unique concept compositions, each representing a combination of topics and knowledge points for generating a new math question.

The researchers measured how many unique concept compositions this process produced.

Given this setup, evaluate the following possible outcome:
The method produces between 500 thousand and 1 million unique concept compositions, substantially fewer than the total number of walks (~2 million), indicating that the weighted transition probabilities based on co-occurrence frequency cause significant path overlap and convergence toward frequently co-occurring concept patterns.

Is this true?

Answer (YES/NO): NO